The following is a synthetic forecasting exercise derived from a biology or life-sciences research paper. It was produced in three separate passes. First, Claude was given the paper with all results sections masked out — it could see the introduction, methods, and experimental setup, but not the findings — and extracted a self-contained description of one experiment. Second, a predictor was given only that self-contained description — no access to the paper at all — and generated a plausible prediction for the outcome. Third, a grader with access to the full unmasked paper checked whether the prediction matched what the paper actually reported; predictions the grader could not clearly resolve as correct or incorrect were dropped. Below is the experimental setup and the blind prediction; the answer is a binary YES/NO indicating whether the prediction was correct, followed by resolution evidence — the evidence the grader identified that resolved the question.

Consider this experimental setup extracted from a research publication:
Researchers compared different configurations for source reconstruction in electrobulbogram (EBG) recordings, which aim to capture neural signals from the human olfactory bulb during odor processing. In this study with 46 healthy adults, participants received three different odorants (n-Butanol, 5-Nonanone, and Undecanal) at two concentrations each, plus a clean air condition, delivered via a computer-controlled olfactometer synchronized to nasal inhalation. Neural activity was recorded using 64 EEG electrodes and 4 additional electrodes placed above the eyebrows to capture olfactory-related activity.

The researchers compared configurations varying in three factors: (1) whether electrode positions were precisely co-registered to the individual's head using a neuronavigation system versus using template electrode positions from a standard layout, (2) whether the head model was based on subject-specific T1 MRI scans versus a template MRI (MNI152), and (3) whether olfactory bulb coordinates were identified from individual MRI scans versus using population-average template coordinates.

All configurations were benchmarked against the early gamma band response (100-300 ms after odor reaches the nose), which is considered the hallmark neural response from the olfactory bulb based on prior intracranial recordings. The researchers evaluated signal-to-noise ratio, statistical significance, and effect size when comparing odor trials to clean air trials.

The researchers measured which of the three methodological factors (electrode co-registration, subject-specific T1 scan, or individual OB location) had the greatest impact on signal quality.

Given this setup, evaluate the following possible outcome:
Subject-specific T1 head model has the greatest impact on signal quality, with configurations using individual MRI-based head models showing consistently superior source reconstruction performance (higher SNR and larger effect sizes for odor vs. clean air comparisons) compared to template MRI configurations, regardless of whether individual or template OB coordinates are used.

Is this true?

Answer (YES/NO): NO